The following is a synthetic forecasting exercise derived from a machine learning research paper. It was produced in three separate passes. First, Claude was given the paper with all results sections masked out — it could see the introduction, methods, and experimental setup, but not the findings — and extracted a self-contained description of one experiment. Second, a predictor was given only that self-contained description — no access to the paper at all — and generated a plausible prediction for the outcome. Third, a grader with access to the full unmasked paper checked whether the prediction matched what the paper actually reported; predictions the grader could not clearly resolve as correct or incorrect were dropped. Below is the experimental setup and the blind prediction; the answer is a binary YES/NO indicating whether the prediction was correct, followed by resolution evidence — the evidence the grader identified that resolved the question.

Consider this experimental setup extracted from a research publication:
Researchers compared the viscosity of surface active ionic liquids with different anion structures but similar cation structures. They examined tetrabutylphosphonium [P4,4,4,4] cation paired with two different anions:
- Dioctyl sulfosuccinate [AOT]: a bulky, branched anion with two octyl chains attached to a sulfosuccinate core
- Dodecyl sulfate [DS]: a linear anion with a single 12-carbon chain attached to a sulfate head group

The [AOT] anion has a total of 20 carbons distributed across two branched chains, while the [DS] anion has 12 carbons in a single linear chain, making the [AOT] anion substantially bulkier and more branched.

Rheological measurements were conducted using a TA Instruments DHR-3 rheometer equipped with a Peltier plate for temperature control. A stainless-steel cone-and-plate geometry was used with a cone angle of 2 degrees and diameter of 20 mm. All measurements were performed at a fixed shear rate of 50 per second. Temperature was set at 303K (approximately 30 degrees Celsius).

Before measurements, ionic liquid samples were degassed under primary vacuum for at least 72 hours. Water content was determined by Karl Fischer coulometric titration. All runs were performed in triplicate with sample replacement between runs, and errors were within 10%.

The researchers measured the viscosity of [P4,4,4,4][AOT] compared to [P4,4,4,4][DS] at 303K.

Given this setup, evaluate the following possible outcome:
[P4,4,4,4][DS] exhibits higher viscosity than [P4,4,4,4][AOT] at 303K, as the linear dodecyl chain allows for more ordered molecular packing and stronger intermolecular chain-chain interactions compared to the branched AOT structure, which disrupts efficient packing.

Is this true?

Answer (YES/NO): NO